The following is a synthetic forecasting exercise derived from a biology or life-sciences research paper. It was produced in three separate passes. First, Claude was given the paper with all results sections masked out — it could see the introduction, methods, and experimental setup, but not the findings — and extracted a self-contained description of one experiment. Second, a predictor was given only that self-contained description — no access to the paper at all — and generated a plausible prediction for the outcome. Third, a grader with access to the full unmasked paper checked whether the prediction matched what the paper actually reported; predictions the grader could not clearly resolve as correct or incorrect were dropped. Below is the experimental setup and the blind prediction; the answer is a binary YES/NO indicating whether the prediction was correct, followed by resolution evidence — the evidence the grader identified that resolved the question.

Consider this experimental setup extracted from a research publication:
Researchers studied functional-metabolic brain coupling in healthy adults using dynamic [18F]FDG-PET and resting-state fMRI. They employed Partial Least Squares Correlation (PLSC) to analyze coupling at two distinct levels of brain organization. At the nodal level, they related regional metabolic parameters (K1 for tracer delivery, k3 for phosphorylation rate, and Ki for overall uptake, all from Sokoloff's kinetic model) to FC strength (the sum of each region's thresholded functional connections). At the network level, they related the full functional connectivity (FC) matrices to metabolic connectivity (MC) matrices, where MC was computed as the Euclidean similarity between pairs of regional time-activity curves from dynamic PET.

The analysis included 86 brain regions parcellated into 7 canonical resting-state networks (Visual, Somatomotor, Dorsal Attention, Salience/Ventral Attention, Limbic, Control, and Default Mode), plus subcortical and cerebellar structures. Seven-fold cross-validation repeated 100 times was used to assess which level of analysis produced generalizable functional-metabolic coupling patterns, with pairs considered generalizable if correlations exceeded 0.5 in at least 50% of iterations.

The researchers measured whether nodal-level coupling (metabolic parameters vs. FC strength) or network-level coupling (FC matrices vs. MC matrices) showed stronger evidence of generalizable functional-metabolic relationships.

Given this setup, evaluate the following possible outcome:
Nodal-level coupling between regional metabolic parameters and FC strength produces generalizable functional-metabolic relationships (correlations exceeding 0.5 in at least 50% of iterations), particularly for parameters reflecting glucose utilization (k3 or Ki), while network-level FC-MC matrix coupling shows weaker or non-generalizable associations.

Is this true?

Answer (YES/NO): NO